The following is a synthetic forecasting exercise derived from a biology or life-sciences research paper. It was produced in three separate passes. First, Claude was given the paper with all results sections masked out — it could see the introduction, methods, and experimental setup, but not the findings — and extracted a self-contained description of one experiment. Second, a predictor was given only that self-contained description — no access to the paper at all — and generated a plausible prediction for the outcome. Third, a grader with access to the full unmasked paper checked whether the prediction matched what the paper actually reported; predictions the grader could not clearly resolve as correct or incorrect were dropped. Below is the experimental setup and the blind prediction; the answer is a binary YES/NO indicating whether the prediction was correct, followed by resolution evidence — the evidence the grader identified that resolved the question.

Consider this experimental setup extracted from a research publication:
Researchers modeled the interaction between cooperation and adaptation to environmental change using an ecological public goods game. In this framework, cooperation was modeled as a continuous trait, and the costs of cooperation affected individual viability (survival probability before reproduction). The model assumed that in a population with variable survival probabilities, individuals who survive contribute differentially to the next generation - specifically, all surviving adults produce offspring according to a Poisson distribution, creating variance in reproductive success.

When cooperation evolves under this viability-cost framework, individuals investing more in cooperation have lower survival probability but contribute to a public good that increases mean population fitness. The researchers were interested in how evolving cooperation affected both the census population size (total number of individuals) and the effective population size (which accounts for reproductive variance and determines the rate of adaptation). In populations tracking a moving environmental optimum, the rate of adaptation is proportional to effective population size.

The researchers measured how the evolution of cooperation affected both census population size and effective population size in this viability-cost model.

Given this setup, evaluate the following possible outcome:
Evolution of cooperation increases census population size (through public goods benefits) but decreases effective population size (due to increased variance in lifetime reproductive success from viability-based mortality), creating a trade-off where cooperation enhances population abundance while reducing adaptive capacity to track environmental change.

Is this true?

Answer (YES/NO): YES